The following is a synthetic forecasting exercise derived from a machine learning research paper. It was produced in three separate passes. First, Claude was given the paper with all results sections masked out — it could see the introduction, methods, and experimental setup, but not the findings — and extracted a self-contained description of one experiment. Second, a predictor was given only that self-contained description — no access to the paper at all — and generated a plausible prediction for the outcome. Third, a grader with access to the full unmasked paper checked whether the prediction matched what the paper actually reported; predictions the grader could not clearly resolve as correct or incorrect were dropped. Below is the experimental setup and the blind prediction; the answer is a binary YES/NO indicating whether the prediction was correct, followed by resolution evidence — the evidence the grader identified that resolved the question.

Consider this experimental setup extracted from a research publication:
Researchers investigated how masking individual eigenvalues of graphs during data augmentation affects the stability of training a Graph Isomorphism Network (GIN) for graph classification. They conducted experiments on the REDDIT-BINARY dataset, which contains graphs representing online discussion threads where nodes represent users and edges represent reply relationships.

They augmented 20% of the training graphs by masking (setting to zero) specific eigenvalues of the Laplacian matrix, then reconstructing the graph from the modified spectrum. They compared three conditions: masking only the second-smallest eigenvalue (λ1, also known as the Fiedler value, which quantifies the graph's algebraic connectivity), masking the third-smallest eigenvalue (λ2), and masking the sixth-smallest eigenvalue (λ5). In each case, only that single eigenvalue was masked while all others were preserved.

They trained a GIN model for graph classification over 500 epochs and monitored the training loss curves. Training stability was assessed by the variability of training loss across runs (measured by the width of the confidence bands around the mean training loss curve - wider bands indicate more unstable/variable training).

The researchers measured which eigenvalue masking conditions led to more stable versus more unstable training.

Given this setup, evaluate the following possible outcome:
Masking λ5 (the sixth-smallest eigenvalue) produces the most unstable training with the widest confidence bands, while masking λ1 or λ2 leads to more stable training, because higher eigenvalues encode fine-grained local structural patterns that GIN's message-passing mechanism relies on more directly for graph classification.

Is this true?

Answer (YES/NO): NO